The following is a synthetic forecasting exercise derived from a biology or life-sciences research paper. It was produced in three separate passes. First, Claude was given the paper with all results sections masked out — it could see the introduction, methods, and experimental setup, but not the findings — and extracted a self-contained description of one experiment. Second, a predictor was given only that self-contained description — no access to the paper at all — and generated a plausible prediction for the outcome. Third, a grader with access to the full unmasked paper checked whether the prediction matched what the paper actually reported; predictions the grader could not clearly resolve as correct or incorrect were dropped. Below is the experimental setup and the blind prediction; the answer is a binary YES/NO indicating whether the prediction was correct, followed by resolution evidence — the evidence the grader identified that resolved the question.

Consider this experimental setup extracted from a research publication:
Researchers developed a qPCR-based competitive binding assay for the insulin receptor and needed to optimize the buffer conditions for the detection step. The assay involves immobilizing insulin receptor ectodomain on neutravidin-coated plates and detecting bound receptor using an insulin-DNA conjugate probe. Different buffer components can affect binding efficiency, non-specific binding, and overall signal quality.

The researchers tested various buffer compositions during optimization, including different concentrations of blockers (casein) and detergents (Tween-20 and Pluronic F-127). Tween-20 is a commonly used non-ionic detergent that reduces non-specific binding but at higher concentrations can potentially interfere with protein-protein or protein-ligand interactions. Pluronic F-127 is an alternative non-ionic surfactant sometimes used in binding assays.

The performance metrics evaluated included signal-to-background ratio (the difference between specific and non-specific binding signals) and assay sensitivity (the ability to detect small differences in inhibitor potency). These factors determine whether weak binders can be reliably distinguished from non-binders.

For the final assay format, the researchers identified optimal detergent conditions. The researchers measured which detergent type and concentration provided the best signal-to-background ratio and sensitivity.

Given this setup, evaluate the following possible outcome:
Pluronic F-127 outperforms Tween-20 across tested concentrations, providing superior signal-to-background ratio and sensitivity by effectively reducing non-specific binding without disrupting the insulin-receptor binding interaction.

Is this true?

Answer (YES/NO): NO